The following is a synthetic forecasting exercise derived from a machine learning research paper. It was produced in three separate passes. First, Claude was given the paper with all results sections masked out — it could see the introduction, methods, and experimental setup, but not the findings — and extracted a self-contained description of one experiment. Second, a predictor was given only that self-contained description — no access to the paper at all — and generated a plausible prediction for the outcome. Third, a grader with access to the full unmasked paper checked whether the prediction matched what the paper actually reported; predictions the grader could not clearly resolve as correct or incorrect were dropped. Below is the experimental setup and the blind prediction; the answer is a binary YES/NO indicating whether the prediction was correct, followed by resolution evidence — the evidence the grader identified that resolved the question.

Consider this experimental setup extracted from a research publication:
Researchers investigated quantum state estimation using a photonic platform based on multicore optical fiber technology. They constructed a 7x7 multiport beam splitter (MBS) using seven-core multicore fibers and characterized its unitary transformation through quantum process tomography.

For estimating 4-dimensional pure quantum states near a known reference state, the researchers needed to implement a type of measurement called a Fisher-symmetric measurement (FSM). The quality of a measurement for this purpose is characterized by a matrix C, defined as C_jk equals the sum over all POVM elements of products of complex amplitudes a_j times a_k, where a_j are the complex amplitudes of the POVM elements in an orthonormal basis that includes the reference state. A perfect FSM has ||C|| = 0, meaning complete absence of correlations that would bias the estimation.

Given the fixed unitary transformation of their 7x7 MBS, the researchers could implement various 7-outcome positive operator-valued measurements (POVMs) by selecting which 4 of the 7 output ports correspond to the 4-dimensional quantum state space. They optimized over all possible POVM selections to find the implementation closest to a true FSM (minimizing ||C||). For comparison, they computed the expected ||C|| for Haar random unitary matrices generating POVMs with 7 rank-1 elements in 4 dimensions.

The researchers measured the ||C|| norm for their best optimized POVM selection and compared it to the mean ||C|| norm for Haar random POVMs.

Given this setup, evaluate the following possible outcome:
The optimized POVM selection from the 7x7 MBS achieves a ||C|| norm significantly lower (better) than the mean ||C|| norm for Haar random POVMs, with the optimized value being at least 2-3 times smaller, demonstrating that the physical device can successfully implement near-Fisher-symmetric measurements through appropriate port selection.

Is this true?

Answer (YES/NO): NO